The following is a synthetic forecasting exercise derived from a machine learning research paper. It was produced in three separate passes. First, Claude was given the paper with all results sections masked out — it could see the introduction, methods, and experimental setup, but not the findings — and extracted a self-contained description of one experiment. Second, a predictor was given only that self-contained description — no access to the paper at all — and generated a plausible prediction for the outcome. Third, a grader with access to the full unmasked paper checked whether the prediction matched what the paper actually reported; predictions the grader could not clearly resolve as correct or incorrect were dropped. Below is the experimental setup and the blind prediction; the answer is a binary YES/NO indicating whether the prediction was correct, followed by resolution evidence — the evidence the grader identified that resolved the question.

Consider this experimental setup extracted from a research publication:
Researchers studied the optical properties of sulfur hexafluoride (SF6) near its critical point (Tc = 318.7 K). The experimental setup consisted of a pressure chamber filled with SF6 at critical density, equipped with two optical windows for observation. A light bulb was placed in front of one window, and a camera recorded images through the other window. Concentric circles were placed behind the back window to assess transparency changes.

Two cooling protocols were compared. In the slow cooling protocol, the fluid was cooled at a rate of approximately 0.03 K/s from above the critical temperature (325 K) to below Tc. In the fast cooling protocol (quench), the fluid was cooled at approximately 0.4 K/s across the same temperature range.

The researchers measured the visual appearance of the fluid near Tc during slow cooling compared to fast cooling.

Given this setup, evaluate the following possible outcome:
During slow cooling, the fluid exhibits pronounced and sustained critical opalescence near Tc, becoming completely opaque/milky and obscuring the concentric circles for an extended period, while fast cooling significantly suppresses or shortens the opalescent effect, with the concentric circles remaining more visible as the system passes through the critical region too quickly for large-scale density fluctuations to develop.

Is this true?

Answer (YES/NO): NO